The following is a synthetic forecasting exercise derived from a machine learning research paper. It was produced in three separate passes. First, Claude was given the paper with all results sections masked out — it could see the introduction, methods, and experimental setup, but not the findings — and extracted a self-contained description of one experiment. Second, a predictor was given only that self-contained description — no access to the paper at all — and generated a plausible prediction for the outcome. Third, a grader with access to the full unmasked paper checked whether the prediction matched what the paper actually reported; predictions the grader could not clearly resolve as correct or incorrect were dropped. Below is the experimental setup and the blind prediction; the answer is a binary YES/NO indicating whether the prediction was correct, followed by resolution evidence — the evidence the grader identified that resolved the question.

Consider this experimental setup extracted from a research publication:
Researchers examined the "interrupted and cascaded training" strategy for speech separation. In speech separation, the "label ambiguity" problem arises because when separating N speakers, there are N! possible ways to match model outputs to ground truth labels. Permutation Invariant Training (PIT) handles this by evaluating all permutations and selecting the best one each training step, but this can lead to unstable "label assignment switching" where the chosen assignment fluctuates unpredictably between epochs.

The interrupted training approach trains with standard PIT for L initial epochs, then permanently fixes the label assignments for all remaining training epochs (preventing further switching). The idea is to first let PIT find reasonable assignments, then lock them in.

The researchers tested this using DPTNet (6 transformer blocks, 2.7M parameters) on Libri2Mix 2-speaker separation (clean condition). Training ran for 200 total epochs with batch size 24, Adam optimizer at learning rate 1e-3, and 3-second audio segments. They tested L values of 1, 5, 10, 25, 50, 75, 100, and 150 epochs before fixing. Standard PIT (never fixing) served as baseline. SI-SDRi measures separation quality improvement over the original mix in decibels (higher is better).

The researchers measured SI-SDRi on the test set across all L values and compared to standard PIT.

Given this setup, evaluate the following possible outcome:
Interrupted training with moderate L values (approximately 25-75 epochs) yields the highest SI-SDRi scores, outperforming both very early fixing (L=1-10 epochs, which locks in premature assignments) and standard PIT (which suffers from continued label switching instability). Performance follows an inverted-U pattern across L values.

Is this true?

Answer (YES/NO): NO